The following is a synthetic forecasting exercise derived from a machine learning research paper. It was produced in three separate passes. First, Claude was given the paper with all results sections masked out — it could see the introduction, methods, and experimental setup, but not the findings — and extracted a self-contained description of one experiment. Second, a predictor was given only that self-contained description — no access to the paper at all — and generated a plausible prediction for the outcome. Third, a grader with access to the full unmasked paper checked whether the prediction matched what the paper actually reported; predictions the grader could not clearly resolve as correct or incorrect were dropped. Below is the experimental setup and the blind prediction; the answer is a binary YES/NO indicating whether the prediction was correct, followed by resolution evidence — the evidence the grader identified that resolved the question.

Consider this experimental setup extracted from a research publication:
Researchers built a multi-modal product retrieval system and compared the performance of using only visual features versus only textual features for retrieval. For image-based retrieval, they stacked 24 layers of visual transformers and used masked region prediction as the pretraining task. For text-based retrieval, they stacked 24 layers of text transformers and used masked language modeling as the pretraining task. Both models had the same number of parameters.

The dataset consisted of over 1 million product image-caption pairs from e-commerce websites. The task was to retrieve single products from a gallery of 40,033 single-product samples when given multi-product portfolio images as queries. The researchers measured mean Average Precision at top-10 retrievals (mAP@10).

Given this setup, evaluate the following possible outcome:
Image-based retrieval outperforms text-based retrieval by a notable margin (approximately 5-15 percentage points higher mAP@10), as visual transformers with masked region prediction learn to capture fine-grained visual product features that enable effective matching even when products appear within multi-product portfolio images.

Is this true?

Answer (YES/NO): NO